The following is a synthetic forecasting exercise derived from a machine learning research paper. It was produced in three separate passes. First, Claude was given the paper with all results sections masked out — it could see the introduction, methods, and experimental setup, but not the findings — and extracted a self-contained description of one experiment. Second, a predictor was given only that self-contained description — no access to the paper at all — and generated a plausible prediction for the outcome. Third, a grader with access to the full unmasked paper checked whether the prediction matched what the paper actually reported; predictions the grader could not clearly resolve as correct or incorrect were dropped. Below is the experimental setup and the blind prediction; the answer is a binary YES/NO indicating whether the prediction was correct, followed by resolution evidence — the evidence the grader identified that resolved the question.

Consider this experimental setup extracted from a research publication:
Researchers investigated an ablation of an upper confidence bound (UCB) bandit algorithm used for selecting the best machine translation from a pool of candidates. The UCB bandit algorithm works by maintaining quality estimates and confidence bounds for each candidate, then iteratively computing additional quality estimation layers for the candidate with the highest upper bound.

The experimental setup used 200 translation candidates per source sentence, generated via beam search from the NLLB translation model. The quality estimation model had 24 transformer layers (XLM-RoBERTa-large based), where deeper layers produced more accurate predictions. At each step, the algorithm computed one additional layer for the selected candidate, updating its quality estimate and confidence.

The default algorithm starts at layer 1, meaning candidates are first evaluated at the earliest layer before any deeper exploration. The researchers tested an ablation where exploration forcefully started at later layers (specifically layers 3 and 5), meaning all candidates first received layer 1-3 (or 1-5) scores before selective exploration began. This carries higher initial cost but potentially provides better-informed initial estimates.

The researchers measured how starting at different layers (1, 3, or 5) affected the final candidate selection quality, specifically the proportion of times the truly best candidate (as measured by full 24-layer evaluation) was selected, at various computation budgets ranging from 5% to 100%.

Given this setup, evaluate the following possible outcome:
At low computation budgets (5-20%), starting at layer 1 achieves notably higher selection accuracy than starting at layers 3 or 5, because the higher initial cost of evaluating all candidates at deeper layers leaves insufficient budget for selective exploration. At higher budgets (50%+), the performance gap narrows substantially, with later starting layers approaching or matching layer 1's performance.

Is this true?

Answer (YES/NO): NO